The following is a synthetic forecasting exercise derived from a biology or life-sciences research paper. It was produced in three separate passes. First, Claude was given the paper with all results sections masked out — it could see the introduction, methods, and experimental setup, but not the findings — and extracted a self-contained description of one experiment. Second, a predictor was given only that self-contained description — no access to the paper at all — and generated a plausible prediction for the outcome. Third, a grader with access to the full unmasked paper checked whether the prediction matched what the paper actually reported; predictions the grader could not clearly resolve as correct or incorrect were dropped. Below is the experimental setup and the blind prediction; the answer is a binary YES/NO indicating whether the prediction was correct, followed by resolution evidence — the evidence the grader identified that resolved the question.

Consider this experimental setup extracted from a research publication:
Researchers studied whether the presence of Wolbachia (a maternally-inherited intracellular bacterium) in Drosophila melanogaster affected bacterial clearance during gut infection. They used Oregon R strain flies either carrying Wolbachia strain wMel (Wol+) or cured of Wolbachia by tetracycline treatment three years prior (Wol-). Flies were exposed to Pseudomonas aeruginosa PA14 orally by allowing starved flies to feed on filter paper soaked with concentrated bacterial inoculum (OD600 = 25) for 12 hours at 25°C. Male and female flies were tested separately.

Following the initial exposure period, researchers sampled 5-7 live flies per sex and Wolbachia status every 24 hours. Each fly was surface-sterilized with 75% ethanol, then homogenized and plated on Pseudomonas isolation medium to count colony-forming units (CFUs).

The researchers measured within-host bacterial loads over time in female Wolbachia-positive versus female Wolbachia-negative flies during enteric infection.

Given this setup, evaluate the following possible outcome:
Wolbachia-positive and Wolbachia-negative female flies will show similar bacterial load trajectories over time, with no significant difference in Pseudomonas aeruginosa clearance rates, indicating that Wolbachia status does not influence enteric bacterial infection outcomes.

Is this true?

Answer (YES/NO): YES